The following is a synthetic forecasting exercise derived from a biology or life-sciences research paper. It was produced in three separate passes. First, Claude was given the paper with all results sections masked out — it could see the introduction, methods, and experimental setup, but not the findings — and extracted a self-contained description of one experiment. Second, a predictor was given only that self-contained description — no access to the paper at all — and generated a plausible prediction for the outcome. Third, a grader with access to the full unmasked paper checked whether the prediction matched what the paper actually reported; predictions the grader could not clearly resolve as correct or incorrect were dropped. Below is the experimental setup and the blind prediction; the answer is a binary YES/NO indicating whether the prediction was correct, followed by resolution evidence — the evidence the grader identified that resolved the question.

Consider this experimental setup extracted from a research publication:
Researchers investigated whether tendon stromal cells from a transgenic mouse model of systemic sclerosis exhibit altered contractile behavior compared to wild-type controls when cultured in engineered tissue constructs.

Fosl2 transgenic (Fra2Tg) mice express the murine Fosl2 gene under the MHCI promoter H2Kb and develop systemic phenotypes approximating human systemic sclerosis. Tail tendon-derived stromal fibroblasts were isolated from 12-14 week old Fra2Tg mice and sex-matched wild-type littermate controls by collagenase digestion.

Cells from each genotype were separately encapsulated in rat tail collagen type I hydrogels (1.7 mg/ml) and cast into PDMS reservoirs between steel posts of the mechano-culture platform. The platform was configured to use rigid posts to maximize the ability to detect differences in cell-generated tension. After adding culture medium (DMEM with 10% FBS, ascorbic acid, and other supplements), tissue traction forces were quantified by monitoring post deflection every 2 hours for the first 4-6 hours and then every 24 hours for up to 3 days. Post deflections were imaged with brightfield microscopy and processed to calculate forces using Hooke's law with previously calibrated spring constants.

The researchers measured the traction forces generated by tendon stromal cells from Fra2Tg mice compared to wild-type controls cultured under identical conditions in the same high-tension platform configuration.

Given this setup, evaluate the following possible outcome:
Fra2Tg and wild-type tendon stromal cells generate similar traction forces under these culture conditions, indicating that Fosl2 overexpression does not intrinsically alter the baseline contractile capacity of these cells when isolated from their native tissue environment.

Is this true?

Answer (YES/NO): NO